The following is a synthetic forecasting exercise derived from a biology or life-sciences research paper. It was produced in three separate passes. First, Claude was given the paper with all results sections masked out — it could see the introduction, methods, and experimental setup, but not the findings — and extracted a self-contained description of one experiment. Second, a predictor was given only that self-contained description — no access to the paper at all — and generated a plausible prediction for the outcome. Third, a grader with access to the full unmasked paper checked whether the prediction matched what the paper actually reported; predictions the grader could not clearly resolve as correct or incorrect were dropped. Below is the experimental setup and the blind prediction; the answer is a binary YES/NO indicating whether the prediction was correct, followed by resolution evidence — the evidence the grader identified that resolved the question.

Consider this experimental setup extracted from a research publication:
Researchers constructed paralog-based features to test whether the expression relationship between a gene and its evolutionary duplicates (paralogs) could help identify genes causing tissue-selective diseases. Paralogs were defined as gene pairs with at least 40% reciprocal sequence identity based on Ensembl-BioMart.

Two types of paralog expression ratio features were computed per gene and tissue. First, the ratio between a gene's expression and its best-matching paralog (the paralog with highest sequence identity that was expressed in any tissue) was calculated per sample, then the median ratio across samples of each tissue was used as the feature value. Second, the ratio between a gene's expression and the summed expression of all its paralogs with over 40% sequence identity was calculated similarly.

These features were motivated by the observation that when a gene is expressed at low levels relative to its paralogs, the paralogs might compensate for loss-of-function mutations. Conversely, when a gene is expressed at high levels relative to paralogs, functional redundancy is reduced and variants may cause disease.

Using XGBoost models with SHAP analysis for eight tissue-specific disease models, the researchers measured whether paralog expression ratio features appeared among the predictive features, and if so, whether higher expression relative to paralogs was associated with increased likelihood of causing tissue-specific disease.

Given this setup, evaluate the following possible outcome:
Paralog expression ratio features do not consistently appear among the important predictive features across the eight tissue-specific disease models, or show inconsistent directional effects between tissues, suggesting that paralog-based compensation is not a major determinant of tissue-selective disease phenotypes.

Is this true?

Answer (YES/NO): YES